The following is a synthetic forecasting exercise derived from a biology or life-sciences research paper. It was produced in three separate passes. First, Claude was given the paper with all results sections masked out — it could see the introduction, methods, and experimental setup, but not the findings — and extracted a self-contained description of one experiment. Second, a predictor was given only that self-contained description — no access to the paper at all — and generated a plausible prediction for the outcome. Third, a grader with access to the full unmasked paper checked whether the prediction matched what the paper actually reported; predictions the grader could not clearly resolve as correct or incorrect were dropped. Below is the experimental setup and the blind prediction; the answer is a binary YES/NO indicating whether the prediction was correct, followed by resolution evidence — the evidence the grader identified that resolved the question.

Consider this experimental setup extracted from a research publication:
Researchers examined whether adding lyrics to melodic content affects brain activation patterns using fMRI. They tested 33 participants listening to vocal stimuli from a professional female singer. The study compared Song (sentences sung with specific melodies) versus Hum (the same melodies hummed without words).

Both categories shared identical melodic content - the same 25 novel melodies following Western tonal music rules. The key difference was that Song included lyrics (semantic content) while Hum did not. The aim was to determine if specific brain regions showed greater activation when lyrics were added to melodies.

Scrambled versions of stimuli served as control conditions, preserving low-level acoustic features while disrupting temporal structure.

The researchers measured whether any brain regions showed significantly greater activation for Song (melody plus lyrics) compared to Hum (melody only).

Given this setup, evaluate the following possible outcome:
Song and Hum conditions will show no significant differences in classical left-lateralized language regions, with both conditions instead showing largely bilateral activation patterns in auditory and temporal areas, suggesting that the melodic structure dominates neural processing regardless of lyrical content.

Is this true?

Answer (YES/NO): NO